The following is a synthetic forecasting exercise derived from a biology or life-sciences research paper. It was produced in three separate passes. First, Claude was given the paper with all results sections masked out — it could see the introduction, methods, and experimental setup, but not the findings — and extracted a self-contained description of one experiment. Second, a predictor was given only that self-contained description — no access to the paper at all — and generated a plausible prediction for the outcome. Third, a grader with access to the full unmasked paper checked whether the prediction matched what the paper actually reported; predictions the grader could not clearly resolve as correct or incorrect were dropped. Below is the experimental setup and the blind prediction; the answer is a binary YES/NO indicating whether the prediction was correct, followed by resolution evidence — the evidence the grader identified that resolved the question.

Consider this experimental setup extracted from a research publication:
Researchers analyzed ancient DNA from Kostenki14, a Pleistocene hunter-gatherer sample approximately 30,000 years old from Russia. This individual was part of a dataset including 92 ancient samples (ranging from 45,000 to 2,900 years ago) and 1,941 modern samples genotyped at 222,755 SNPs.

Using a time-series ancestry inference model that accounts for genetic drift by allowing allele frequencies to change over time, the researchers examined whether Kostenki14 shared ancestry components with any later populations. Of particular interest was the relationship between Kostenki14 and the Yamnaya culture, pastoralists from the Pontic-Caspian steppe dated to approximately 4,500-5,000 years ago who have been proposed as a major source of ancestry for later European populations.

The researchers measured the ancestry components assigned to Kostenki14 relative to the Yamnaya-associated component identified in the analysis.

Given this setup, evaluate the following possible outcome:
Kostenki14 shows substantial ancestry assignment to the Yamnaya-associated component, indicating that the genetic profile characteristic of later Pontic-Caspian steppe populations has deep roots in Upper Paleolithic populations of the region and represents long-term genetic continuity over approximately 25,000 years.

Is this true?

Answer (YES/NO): YES